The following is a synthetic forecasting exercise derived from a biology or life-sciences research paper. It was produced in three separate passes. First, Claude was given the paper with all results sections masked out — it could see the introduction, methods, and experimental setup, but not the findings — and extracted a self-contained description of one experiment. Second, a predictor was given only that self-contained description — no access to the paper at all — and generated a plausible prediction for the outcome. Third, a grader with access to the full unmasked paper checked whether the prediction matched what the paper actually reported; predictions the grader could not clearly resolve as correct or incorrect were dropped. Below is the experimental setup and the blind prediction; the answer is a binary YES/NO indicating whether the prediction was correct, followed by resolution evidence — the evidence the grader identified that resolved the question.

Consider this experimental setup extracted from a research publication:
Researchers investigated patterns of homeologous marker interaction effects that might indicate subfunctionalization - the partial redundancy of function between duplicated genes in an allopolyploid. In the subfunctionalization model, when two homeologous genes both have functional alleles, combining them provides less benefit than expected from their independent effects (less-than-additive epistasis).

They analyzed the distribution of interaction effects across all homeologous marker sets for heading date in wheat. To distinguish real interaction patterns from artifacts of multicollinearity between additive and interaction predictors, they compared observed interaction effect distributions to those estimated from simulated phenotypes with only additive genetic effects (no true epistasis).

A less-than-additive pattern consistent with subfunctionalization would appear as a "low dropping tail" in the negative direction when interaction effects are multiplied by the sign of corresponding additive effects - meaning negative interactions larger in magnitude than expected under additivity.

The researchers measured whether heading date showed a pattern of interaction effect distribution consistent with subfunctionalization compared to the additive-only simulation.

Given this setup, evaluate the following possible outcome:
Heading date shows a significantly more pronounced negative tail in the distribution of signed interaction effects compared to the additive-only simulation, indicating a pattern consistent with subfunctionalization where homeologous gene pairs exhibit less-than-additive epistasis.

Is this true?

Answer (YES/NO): YES